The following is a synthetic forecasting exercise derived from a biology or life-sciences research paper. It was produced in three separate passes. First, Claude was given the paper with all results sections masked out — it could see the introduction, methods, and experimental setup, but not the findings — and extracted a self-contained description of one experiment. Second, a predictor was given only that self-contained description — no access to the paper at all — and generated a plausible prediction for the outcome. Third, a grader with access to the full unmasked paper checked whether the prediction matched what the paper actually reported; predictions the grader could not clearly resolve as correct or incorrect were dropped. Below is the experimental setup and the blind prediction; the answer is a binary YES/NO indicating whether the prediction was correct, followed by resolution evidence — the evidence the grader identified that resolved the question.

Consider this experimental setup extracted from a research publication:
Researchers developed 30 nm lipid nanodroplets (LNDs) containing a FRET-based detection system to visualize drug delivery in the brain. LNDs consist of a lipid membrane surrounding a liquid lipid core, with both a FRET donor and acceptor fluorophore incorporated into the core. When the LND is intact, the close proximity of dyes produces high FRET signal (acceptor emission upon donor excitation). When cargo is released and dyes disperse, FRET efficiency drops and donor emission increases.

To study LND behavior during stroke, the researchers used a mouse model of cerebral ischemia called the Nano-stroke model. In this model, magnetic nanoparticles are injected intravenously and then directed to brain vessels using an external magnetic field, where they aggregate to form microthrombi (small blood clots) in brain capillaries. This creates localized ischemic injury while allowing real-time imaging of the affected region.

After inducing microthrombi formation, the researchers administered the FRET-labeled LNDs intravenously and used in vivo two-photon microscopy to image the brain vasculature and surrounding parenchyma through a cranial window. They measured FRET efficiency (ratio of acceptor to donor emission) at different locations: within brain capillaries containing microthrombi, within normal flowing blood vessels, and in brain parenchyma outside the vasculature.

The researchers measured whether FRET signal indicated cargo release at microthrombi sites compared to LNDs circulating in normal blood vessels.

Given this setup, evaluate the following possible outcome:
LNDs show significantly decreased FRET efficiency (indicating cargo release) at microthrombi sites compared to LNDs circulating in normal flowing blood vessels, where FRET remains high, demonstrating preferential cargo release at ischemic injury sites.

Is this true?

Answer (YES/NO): YES